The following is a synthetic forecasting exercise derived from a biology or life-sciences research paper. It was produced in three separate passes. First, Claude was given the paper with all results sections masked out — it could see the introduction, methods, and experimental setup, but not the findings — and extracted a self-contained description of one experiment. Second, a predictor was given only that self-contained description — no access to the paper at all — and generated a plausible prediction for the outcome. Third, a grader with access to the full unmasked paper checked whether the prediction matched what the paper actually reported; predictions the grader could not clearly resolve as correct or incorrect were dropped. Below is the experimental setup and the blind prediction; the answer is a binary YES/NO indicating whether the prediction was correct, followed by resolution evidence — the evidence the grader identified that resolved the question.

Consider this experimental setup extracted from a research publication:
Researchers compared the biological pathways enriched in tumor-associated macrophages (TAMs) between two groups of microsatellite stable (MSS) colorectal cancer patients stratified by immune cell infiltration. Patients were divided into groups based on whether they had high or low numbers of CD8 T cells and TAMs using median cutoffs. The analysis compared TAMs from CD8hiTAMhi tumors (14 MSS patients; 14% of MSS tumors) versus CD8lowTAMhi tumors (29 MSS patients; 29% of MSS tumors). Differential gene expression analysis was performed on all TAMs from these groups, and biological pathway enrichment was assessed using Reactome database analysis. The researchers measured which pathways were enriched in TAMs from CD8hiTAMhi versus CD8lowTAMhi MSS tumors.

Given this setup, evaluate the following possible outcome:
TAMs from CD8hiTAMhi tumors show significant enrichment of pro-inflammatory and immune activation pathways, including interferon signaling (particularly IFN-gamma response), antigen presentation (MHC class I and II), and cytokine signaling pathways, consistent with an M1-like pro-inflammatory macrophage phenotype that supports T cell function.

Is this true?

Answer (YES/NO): YES